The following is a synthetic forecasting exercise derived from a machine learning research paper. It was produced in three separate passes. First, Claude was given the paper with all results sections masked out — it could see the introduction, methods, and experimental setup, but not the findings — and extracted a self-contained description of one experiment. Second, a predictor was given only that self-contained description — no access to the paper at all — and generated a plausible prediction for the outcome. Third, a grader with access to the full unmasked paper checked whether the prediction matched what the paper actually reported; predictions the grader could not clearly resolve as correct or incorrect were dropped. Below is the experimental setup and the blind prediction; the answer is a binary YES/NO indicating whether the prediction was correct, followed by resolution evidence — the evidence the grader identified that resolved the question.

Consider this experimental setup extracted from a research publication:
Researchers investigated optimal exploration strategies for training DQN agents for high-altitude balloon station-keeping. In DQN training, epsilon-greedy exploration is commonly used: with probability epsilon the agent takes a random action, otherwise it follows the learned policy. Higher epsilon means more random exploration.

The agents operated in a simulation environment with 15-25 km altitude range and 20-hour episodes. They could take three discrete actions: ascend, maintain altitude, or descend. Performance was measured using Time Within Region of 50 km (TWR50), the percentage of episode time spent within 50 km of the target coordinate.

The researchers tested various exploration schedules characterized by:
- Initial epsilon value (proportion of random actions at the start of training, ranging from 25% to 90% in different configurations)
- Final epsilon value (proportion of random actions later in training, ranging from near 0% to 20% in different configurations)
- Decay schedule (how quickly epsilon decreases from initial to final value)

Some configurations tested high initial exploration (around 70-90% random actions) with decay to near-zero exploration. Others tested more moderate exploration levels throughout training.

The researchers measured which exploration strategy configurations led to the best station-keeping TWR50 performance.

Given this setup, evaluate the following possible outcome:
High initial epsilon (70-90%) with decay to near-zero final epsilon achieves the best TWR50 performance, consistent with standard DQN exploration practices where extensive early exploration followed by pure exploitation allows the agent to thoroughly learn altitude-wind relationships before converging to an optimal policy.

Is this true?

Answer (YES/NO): NO